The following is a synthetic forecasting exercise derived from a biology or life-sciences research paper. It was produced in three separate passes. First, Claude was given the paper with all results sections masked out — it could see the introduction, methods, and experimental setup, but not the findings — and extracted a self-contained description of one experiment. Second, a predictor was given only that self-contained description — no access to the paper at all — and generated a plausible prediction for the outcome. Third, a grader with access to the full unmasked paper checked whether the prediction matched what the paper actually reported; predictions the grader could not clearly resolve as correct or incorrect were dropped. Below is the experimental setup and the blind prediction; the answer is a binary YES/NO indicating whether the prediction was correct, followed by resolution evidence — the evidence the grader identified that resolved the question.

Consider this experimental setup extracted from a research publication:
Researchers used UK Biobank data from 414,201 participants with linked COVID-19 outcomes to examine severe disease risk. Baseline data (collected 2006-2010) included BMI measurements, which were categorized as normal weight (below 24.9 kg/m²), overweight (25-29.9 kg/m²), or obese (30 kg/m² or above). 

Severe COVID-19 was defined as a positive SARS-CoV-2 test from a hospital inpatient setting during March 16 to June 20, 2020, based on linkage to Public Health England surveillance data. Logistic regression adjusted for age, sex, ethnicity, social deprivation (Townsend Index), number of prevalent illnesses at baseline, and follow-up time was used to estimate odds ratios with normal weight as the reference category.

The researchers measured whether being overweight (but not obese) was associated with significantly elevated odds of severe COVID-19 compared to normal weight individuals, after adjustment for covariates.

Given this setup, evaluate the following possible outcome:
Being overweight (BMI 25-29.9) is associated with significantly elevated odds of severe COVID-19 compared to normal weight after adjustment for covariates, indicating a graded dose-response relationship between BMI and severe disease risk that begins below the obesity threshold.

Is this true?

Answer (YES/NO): YES